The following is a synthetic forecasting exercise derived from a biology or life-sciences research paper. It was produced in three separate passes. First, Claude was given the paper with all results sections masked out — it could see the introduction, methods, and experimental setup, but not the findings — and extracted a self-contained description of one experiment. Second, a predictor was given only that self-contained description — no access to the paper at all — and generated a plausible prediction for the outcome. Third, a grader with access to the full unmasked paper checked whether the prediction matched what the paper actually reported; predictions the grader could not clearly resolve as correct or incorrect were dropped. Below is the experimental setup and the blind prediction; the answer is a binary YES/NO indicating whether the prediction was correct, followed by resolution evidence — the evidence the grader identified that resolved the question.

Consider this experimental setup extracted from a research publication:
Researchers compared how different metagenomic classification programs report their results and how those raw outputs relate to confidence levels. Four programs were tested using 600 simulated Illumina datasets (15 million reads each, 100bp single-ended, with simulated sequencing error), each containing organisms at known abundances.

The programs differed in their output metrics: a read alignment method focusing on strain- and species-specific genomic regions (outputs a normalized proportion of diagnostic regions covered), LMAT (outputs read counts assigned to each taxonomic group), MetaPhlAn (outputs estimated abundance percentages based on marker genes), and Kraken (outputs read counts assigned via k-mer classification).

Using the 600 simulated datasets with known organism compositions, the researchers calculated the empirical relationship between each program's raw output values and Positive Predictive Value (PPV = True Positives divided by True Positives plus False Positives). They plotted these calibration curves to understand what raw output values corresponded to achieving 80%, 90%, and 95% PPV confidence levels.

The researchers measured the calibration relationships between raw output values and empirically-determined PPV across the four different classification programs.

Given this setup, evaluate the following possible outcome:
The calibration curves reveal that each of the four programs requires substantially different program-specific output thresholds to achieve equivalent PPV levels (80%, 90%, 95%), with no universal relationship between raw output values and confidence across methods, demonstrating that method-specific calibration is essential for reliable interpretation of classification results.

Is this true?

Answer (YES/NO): YES